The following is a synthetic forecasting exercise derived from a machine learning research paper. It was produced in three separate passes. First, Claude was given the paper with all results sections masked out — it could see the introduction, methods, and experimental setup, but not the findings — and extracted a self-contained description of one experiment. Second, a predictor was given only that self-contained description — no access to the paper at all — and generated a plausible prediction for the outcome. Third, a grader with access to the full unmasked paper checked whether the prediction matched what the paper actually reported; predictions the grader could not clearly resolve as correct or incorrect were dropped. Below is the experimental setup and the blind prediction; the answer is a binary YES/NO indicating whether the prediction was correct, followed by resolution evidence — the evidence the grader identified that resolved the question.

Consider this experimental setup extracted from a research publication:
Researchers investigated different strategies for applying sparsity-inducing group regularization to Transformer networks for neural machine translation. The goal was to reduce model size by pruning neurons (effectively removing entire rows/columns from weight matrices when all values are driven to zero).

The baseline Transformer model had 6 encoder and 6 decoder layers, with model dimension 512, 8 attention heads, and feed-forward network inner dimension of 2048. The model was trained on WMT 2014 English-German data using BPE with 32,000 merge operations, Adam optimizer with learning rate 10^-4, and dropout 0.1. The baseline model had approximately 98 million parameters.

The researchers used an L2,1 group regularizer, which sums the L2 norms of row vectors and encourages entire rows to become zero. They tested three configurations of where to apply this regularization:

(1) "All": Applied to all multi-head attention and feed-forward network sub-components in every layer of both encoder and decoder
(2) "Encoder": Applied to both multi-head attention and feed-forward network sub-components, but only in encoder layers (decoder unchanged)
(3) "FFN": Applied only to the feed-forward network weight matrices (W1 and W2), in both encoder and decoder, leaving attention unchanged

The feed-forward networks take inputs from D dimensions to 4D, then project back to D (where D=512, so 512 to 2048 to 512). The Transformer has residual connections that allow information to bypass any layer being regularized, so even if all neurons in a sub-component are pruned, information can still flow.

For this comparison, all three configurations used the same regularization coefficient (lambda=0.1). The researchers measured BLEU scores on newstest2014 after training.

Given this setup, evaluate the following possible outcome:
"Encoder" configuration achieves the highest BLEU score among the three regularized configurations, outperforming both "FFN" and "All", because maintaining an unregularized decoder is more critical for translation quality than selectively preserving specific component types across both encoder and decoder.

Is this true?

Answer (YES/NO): NO